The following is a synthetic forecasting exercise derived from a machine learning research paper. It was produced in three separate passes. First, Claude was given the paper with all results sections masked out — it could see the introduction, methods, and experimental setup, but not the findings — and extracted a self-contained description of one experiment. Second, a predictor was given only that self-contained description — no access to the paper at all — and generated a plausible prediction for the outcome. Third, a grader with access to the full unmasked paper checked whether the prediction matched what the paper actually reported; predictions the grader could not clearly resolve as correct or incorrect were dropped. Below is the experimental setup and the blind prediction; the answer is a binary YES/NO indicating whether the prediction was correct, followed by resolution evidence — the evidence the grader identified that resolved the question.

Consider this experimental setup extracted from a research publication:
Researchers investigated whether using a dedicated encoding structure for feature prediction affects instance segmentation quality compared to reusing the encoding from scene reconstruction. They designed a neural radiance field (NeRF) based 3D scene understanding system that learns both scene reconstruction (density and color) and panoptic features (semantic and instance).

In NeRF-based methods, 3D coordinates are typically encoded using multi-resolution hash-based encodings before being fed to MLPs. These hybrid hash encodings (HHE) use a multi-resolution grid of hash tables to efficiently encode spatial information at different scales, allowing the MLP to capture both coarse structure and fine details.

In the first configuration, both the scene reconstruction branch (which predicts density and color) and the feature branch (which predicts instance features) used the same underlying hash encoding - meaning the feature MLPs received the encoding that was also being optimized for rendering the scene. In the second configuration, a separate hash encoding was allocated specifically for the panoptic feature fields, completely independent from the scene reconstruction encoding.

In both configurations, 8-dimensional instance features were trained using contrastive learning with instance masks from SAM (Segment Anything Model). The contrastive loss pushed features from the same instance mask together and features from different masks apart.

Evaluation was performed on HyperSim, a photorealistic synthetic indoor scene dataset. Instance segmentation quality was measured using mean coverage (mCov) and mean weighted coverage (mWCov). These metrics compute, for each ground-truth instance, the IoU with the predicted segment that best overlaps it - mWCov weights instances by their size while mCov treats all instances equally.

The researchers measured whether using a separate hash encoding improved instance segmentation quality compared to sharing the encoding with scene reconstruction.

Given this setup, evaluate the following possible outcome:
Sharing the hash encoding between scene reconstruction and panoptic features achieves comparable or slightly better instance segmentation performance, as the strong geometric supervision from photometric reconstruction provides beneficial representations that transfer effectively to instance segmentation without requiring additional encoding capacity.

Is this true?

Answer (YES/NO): NO